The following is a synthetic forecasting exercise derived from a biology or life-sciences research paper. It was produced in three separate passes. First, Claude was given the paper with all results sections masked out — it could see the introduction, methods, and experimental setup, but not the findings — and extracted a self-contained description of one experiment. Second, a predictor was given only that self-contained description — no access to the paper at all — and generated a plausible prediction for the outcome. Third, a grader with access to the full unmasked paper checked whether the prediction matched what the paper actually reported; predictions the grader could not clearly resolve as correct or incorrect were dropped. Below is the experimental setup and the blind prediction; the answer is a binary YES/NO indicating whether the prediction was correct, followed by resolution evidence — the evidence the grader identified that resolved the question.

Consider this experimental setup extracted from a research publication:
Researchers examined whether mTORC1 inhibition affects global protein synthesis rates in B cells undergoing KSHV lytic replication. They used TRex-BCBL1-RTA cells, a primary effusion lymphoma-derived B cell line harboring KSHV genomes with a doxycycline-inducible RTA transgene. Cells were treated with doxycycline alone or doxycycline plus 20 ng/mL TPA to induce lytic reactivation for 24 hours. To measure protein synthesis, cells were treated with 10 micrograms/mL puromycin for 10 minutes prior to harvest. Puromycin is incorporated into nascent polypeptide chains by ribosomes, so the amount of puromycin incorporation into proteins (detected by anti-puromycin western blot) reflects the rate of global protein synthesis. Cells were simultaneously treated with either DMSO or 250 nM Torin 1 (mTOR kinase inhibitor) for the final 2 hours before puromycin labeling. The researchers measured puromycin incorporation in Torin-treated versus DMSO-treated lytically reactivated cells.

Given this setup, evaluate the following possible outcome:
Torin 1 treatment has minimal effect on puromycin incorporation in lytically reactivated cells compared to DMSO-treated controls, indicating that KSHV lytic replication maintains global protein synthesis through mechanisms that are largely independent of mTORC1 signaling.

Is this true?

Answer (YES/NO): YES